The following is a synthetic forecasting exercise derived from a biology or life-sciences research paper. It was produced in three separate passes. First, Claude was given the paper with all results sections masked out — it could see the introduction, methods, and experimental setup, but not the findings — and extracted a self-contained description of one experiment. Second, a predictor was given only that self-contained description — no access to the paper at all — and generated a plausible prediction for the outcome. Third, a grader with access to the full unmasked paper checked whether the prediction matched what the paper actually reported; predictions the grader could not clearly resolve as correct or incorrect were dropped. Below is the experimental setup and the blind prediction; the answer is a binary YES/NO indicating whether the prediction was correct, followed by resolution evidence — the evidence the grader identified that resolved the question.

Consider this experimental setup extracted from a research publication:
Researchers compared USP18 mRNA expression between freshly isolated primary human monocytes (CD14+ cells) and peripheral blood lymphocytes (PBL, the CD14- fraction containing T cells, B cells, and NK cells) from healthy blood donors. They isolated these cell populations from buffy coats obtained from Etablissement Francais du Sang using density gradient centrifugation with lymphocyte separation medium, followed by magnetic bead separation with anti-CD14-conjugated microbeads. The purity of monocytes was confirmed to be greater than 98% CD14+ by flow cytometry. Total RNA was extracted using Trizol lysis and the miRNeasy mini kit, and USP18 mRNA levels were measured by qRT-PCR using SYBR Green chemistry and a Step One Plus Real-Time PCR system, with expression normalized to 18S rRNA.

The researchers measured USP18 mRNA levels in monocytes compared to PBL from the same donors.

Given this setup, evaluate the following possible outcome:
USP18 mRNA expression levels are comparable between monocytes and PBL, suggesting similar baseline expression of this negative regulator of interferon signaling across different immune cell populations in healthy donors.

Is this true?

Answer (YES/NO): NO